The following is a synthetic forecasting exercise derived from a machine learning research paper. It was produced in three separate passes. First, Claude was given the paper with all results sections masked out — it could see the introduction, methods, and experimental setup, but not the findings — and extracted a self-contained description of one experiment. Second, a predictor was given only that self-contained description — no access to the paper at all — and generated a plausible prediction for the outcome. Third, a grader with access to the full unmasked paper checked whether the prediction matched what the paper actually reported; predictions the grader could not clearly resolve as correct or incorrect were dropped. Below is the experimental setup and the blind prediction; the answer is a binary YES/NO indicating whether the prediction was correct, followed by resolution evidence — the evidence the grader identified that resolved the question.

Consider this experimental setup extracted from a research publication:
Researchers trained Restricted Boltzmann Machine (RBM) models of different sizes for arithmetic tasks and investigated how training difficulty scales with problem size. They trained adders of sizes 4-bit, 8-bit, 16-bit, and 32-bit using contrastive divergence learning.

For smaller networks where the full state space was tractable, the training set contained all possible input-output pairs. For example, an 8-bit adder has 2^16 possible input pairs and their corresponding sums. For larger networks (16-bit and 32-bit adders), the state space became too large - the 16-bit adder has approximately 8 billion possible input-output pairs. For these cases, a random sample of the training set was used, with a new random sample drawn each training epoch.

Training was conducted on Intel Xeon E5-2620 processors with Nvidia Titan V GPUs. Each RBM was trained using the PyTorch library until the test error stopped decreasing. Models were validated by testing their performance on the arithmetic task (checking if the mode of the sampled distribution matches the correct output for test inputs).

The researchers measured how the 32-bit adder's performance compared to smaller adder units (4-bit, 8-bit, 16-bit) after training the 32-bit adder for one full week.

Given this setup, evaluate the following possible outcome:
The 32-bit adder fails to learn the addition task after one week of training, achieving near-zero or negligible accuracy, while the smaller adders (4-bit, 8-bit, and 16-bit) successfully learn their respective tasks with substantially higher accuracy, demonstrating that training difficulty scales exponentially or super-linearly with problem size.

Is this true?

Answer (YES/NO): NO